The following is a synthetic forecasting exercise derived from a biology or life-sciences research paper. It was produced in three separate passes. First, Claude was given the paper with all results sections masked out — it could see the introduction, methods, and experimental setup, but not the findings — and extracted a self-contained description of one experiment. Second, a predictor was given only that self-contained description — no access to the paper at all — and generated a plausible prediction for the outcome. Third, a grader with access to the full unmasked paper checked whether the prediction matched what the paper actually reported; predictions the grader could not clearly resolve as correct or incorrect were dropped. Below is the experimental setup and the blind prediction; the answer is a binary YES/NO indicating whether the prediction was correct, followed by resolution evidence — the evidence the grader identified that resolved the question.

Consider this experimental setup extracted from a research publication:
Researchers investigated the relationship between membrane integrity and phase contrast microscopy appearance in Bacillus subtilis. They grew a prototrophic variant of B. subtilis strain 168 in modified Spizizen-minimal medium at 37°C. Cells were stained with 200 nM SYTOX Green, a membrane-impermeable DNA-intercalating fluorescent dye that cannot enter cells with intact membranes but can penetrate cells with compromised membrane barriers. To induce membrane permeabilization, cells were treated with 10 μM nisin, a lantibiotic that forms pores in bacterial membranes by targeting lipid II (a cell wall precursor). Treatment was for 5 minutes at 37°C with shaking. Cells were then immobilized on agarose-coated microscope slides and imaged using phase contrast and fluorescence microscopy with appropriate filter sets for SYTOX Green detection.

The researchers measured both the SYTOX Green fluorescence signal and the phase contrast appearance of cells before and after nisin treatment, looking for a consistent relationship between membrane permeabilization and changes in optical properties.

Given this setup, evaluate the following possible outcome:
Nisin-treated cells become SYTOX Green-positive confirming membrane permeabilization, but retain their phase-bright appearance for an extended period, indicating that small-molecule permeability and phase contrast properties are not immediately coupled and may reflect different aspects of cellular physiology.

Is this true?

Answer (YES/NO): NO